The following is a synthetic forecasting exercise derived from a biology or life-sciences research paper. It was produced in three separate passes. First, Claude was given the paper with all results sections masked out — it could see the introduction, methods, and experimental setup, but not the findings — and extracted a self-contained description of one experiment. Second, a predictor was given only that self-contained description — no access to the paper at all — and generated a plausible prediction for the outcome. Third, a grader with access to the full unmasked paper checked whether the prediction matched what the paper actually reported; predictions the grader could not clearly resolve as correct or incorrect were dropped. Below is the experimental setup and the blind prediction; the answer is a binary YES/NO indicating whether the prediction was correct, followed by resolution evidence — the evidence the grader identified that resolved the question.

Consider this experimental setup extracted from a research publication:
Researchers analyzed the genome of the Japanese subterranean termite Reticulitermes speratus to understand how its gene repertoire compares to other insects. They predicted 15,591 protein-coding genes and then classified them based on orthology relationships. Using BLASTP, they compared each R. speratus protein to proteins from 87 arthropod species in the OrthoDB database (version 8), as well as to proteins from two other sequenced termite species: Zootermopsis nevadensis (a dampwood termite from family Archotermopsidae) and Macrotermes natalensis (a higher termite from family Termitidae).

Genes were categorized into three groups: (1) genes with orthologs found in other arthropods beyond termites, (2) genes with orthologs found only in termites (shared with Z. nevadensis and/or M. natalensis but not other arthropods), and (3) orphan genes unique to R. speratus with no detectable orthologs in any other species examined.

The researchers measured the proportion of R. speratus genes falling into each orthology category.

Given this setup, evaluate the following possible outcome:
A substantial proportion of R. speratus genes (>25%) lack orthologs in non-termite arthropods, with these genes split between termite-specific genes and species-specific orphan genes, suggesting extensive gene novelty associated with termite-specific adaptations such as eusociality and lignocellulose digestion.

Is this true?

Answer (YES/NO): NO